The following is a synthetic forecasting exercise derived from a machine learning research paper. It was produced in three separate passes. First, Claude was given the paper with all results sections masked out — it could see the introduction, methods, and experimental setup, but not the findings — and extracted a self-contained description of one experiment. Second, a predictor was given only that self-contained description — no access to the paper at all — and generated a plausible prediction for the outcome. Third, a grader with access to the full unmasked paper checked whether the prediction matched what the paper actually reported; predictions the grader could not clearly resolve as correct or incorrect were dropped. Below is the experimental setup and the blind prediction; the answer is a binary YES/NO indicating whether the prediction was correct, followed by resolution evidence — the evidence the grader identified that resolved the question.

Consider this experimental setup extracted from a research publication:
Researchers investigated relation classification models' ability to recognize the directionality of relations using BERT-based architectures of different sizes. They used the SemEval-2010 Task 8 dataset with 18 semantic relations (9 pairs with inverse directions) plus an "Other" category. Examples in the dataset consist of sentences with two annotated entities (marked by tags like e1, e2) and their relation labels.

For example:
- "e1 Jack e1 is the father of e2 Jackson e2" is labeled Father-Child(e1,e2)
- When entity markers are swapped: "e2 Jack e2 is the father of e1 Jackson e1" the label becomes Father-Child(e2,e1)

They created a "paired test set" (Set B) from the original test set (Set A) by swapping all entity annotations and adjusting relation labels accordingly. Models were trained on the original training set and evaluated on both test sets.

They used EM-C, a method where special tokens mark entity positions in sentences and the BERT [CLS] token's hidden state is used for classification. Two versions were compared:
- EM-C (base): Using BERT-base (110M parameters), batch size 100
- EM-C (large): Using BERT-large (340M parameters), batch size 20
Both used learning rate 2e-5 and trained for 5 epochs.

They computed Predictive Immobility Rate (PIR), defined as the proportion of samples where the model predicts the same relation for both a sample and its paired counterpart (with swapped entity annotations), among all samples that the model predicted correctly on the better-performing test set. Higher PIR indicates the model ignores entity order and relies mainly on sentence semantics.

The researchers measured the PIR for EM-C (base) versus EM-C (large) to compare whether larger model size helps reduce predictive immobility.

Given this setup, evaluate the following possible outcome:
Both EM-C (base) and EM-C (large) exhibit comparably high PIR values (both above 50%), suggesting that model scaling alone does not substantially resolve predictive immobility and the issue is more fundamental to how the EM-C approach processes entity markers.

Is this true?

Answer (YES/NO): NO